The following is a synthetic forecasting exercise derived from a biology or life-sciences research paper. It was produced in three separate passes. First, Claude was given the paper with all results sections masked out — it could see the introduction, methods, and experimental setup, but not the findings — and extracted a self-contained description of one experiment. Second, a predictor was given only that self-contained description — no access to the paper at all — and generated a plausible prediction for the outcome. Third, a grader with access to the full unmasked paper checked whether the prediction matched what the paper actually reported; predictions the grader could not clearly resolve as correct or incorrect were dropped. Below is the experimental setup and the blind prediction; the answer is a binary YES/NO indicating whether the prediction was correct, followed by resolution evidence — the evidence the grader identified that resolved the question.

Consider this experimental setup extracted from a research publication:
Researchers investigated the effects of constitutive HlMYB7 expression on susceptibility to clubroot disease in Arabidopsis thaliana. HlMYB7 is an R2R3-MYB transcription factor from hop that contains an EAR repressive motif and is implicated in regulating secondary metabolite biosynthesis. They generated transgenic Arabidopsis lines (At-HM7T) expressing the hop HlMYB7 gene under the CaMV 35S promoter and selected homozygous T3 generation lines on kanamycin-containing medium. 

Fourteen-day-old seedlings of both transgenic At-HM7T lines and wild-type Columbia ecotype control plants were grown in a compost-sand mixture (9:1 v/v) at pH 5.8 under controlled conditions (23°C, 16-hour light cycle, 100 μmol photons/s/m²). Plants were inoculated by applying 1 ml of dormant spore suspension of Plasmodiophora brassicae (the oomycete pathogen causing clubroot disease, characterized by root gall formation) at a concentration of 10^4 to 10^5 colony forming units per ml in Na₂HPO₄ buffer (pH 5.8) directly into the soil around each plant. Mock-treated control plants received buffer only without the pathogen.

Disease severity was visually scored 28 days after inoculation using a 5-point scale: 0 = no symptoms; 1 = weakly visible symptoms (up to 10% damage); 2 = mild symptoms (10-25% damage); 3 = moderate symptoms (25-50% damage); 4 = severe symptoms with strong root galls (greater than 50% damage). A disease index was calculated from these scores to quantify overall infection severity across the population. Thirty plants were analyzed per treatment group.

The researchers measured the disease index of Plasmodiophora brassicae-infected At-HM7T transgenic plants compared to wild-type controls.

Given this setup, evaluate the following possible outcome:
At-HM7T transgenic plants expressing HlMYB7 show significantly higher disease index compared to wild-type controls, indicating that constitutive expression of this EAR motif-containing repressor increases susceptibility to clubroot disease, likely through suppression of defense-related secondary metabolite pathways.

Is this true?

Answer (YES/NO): YES